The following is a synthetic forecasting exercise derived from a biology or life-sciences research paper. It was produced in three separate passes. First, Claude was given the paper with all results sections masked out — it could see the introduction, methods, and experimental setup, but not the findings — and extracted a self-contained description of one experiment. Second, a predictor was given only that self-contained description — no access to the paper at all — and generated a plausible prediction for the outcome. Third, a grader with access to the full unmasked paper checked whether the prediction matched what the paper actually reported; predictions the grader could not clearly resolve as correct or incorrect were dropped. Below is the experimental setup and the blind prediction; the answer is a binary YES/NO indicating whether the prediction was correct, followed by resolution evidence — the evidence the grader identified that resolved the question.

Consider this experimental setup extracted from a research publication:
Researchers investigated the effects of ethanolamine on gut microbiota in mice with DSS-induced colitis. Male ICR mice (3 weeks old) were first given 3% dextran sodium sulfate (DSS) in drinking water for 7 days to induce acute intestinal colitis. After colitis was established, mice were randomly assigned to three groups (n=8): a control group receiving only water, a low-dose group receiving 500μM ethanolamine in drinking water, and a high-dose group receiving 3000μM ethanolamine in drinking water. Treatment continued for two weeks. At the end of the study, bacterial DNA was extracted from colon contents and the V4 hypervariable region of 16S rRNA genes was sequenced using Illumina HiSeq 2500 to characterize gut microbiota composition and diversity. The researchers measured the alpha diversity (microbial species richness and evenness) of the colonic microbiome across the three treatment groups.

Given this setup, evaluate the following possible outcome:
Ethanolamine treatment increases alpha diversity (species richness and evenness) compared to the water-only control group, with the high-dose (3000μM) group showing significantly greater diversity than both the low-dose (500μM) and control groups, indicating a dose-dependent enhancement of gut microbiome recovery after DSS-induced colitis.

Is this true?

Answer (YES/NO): NO